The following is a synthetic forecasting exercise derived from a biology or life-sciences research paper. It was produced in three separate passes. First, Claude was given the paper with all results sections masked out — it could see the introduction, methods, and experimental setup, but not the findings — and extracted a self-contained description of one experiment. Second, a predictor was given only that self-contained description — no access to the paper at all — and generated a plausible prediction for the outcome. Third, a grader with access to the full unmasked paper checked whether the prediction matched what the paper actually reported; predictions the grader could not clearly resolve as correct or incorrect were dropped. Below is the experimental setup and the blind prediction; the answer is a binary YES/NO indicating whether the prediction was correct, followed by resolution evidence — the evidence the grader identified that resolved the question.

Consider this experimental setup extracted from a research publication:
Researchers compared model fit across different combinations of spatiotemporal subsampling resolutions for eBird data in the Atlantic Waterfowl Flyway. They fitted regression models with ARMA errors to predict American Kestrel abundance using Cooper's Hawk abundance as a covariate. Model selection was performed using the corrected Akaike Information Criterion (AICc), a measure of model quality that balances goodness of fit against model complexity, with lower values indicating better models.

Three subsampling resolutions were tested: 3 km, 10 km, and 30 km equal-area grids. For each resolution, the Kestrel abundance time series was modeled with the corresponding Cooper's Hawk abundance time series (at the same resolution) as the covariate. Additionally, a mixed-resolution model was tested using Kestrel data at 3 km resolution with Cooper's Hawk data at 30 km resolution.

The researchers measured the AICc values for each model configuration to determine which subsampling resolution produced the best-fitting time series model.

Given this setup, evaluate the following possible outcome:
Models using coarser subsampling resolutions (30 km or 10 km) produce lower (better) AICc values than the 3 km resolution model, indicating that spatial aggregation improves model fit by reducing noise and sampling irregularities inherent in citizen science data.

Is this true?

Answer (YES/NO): NO